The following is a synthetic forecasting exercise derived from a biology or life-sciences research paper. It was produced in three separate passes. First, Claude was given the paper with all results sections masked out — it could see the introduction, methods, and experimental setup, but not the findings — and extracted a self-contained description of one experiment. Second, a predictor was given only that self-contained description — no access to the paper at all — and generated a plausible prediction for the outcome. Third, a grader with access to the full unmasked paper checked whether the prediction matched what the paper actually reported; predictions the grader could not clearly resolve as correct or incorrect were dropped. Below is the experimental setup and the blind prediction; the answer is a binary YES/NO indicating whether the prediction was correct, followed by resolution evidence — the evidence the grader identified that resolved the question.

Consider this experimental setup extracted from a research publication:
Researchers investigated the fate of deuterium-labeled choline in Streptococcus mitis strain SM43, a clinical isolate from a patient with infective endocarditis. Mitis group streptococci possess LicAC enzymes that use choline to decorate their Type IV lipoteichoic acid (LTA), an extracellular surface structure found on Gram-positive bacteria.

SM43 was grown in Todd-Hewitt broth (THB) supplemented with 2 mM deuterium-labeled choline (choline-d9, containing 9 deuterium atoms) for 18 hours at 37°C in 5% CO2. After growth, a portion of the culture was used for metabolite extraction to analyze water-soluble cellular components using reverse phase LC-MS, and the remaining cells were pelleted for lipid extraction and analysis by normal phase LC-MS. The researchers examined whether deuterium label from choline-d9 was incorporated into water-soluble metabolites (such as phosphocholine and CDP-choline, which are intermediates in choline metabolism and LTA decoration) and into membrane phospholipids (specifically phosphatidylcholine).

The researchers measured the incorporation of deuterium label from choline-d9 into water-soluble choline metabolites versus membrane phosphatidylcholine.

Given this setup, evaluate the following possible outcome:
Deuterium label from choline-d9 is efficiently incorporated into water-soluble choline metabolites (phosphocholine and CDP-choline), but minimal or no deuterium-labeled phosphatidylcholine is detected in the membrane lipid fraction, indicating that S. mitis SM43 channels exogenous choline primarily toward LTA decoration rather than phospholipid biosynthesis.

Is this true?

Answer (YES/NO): YES